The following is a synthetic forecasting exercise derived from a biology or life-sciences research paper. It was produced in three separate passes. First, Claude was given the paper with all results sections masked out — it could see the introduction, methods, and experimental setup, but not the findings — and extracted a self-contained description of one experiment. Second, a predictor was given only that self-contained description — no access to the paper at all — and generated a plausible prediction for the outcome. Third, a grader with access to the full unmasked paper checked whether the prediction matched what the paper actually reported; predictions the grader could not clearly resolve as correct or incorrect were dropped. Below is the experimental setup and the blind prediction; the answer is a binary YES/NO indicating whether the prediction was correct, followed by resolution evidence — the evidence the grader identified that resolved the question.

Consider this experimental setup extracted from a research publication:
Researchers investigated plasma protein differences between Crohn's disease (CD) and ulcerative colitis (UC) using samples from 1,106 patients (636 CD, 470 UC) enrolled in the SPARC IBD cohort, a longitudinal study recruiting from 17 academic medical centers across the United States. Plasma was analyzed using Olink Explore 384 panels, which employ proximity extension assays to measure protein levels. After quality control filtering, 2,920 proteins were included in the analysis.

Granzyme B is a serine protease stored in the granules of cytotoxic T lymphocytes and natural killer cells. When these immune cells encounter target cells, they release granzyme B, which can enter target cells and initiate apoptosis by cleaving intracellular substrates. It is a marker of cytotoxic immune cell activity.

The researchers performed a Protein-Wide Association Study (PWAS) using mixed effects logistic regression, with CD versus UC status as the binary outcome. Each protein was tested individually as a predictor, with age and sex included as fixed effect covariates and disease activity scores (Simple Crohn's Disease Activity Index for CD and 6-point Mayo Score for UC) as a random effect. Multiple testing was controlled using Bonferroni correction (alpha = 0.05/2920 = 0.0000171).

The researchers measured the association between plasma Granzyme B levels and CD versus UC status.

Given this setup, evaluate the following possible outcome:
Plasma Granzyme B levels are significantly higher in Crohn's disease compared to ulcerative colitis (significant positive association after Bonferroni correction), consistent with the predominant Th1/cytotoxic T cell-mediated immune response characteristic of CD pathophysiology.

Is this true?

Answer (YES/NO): NO